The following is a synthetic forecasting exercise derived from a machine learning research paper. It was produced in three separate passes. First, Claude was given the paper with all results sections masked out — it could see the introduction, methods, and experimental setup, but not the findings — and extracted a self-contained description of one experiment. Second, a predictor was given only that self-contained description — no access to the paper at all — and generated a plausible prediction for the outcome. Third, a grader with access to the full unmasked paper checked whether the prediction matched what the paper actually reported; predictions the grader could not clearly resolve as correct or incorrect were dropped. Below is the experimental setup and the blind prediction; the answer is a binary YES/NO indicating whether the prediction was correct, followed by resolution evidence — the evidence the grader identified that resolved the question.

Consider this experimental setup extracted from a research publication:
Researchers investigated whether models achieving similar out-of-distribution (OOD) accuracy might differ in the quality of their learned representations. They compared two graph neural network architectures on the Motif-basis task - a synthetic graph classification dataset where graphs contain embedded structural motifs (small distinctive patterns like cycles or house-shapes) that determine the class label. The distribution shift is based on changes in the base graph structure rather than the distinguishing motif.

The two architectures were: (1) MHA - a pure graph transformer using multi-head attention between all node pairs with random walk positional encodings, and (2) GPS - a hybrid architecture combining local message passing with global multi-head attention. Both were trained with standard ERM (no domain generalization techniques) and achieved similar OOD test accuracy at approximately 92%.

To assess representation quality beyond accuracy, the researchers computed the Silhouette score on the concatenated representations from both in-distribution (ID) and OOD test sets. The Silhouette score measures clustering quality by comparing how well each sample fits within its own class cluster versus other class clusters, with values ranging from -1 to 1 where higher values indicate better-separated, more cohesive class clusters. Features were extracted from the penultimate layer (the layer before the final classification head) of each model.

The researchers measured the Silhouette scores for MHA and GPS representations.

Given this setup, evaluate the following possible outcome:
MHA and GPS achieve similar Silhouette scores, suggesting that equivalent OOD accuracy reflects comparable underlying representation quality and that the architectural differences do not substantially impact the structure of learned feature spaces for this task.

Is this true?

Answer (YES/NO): NO